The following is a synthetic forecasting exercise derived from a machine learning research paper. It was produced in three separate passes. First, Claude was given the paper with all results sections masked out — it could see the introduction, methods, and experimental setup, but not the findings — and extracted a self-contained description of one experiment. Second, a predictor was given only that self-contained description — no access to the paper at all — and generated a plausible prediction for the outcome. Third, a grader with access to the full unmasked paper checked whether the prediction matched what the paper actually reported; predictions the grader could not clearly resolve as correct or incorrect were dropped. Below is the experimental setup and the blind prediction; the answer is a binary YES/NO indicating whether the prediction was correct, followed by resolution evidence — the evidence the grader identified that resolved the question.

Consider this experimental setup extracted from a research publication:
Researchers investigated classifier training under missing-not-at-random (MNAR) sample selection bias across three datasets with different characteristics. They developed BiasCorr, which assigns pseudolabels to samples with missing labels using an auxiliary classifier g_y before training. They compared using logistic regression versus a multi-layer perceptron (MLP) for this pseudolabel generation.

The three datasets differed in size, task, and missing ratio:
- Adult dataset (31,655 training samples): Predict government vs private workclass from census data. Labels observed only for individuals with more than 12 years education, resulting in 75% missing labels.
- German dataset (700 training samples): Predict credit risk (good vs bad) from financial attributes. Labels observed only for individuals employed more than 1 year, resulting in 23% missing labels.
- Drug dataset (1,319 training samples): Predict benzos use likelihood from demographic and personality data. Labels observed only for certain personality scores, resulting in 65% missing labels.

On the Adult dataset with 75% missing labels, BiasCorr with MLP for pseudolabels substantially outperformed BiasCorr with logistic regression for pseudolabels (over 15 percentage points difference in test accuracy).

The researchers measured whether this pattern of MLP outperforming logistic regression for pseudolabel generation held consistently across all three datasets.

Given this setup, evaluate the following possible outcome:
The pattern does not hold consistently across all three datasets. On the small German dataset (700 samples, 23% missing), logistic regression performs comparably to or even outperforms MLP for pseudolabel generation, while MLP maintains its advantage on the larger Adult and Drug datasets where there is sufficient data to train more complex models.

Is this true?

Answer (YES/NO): NO